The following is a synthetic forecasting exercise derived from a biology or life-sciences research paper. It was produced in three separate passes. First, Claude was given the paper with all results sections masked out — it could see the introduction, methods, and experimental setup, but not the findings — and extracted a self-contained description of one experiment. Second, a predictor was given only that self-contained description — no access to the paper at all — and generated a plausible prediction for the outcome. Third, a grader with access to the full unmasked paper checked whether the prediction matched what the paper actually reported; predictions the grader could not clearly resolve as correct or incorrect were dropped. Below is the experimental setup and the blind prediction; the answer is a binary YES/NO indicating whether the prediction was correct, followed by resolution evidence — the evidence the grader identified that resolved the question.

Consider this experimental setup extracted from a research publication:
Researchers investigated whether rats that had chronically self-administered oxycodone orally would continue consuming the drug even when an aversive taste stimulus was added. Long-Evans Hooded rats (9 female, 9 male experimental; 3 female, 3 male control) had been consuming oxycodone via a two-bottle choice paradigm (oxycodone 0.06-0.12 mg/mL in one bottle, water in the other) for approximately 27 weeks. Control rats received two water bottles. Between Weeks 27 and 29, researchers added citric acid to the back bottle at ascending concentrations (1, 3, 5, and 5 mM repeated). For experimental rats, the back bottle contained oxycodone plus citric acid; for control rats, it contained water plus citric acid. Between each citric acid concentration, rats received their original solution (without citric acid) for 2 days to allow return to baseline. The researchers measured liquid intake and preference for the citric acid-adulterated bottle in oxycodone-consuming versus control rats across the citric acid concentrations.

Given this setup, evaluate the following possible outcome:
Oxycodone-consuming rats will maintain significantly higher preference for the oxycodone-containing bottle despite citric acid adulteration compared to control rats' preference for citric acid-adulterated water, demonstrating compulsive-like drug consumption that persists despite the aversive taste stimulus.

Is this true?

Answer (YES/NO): NO